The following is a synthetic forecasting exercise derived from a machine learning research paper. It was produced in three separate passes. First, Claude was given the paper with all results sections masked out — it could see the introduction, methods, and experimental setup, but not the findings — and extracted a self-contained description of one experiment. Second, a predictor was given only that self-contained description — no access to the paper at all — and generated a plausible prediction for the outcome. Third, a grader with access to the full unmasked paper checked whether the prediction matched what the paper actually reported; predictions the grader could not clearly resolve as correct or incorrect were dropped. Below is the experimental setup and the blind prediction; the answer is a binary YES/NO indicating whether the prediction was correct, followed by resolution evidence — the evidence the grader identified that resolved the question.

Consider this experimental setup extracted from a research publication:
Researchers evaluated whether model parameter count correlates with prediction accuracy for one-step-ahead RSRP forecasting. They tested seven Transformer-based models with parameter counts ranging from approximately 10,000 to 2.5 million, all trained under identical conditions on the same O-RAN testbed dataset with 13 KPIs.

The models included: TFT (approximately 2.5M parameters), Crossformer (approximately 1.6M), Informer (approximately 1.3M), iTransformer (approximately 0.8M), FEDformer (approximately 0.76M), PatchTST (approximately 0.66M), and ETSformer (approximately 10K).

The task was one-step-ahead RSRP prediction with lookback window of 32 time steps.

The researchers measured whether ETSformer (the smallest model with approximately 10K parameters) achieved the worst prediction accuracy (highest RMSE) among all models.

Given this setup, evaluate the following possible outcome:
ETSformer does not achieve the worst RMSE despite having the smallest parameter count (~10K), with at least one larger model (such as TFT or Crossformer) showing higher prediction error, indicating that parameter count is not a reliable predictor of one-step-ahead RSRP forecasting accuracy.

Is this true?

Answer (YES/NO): YES